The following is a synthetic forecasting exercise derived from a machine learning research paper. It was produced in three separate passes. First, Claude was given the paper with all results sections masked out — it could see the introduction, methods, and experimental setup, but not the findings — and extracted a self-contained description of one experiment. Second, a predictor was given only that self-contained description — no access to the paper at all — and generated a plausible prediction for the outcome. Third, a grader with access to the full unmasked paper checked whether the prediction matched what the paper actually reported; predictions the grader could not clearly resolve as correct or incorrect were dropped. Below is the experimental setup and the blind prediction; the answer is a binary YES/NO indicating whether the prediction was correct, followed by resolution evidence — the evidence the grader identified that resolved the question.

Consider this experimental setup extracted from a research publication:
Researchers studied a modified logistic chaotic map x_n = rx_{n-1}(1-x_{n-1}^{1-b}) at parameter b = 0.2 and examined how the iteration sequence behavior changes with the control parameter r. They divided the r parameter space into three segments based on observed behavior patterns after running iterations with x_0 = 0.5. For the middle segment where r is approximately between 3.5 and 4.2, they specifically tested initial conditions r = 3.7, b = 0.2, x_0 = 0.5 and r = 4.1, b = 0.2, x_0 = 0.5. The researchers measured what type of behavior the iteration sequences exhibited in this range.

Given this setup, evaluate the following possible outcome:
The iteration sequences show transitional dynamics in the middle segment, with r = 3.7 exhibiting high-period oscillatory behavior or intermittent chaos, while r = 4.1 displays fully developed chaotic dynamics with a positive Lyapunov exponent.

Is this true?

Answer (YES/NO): NO